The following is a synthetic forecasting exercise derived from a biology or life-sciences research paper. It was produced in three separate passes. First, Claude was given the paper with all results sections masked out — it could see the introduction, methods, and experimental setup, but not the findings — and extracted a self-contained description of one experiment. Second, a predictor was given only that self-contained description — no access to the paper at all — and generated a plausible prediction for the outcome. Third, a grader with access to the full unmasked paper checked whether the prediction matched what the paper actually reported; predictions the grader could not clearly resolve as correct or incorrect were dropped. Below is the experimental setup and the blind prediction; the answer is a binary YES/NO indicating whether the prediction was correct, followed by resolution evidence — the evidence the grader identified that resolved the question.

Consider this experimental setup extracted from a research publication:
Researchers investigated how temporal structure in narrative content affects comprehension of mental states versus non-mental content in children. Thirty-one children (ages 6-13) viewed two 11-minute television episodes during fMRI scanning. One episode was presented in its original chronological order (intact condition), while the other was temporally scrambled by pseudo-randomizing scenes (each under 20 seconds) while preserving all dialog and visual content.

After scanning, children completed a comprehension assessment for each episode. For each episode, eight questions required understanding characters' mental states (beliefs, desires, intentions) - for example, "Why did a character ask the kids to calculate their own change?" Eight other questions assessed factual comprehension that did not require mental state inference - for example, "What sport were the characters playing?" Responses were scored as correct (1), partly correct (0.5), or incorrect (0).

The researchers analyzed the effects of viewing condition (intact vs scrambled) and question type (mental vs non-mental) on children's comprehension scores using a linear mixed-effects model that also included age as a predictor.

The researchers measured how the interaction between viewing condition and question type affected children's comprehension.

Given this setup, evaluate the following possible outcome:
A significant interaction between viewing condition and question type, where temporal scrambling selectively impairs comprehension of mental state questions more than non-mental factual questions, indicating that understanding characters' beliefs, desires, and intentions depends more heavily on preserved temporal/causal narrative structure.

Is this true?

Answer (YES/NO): YES